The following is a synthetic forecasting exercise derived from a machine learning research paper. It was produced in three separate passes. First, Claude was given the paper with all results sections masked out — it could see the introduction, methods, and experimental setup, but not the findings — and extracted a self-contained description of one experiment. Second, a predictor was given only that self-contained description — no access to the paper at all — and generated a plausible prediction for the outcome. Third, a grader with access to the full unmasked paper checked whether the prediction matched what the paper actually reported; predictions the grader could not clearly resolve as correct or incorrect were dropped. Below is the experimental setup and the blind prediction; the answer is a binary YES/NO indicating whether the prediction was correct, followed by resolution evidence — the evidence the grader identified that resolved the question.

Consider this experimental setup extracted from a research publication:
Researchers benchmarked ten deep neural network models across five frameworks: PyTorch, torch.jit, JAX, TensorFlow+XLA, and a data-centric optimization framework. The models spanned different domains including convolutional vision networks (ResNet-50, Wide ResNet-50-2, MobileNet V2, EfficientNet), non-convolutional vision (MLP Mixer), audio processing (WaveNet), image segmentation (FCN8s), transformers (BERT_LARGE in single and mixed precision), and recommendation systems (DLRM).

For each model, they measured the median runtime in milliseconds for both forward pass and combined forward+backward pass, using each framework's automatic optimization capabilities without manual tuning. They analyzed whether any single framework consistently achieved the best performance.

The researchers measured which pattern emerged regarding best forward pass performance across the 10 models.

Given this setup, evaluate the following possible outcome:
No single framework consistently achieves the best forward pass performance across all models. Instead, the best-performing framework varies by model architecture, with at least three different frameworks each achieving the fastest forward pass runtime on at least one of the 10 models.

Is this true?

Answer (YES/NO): YES